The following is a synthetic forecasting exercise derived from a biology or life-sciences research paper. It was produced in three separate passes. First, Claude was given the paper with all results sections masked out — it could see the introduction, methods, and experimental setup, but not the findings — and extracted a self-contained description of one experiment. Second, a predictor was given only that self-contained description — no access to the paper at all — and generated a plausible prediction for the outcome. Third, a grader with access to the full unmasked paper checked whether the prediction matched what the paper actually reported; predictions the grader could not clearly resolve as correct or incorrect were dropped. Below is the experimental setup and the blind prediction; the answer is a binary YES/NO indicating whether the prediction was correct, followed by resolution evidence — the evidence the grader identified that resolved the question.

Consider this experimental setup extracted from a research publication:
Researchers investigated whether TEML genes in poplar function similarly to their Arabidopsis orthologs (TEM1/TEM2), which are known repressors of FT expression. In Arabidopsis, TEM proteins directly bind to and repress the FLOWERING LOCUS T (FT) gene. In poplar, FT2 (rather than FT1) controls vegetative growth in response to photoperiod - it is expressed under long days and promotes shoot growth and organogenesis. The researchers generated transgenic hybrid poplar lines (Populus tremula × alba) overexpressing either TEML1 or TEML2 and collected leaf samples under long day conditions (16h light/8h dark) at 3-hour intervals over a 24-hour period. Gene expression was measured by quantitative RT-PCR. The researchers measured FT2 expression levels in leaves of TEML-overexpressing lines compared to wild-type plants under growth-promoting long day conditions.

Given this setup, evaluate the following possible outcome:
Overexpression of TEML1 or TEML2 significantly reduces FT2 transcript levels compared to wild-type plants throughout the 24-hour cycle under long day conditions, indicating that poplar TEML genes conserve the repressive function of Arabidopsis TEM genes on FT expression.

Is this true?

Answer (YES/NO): NO